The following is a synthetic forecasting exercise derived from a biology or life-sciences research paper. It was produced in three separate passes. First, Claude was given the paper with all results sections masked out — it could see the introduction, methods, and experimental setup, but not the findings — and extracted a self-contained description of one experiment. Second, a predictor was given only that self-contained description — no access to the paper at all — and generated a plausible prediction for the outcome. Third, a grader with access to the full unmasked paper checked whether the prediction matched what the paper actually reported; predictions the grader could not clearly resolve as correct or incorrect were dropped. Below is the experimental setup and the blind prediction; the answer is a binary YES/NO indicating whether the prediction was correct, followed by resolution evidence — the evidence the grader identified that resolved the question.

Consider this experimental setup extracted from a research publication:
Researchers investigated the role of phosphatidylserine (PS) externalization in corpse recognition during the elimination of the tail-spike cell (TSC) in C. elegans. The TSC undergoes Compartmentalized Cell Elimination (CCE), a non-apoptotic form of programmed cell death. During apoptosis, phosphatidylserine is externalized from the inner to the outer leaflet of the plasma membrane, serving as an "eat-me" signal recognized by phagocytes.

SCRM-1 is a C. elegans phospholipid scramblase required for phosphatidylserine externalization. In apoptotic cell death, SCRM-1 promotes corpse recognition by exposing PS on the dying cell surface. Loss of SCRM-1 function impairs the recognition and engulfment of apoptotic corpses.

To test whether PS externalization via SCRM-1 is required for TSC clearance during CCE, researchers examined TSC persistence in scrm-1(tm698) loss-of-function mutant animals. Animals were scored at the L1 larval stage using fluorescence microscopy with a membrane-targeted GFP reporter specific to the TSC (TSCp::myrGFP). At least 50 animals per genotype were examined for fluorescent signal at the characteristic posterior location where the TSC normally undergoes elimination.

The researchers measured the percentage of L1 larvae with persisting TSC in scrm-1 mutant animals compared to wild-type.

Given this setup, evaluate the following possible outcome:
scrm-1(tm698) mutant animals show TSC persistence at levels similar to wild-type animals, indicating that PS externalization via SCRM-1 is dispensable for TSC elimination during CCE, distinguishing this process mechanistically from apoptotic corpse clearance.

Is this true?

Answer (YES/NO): NO